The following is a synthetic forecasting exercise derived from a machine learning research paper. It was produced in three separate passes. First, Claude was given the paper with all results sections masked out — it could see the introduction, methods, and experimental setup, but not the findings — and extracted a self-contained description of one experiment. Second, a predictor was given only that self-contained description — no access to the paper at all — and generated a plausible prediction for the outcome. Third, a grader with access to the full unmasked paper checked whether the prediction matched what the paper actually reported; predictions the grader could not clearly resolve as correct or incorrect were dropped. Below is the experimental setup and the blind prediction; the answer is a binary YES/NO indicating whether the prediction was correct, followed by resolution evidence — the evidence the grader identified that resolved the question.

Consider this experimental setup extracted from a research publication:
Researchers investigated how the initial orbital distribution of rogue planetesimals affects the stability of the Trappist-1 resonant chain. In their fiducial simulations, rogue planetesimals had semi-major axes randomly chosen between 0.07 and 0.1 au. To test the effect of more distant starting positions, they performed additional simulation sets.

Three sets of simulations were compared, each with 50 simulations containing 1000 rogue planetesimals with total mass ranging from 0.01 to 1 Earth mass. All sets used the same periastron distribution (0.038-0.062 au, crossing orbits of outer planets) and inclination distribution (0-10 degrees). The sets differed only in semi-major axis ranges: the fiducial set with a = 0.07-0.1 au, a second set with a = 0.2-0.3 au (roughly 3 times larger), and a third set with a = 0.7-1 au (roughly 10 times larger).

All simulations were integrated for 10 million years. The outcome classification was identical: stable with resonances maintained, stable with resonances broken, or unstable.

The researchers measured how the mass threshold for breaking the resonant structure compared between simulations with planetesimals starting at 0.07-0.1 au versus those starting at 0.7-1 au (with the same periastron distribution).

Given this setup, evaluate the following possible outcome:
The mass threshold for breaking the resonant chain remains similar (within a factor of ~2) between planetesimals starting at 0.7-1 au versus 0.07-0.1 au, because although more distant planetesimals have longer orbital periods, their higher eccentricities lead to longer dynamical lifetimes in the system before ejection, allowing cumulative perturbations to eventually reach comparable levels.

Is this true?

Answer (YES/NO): NO